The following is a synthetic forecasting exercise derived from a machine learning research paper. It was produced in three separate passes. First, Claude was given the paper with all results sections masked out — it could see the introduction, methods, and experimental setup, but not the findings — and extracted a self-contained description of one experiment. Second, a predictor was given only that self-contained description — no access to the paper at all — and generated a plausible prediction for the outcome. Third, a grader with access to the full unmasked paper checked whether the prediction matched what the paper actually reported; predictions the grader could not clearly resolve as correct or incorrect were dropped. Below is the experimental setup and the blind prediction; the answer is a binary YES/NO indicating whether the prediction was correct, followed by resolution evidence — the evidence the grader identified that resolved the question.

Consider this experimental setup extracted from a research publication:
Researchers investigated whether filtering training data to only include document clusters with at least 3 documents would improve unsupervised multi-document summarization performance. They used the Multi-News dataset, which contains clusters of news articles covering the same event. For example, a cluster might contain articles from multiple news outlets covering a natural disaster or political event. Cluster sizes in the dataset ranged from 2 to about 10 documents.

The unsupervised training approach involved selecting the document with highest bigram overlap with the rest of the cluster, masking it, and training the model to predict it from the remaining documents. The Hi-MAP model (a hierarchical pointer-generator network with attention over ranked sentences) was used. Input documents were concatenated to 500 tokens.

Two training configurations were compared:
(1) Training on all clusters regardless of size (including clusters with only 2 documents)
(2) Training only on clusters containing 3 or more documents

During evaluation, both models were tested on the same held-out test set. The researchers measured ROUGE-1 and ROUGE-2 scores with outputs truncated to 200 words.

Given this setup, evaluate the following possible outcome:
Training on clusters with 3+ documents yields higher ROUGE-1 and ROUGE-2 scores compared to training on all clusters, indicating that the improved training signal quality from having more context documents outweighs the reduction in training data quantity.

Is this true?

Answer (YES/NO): YES